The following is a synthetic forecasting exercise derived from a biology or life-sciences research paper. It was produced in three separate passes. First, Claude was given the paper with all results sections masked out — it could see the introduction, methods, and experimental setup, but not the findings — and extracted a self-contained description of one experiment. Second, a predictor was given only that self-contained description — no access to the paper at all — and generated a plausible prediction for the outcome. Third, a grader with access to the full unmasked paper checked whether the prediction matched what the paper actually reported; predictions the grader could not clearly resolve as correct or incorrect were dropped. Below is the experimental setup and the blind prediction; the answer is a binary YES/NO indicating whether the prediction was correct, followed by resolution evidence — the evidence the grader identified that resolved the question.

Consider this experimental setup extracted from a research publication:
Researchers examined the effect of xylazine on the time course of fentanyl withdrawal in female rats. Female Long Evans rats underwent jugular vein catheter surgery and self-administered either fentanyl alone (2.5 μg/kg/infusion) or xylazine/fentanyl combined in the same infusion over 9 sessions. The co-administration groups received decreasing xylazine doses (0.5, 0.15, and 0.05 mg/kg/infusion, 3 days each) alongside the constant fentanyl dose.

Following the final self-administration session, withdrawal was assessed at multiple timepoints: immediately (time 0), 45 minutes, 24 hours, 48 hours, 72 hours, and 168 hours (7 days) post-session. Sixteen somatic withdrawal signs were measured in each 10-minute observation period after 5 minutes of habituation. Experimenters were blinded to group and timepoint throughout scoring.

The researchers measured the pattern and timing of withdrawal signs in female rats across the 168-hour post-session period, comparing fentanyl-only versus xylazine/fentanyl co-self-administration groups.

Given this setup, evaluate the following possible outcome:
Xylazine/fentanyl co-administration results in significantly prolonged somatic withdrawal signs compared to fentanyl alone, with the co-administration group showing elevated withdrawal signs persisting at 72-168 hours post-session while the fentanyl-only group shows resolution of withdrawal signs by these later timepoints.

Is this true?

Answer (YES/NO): NO